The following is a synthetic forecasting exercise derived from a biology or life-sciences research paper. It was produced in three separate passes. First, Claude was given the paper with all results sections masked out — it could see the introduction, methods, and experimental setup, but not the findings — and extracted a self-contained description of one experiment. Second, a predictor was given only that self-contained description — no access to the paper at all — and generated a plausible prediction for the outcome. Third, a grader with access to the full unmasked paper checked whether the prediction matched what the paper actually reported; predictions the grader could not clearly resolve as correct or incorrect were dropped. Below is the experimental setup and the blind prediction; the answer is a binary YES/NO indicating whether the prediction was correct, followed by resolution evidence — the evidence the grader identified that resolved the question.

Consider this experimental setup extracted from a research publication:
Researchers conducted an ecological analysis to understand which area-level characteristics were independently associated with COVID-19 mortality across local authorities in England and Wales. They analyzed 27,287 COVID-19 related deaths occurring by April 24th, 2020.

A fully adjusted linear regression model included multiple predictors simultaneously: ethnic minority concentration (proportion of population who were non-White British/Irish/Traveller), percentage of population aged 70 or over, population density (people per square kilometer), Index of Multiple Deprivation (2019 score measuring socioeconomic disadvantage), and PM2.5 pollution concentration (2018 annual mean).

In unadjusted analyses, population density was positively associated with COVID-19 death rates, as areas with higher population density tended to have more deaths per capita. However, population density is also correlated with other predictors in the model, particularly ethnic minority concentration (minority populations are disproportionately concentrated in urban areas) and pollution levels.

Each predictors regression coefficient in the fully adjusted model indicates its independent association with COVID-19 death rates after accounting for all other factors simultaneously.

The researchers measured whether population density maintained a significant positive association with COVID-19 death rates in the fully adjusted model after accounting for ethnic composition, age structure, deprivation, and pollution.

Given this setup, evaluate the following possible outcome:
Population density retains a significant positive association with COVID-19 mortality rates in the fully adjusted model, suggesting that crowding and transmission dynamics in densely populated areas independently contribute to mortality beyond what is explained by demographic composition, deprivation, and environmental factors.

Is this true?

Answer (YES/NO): NO